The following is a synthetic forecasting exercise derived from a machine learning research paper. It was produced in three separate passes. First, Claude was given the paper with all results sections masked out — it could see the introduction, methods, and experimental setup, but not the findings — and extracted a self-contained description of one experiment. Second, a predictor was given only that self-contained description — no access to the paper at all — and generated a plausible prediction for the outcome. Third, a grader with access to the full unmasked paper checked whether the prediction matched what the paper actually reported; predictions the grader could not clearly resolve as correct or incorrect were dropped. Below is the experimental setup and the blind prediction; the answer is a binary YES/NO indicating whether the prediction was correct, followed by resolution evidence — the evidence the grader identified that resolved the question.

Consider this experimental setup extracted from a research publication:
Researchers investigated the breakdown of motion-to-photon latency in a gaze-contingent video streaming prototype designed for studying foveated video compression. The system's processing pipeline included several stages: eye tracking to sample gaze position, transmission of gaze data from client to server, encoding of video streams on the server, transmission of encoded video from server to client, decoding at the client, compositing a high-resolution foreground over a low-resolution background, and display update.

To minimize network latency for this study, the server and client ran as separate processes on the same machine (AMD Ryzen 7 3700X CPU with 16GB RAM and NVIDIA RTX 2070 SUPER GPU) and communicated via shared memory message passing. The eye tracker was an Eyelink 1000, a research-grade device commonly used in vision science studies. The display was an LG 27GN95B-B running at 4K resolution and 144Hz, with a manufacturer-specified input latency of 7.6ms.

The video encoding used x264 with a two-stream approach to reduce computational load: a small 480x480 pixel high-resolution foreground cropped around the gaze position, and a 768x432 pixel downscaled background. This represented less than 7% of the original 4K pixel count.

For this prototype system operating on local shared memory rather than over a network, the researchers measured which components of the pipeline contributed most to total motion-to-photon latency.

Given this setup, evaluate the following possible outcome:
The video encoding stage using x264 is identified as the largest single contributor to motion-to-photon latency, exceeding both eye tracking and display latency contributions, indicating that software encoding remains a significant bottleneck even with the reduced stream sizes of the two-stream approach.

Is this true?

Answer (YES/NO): NO